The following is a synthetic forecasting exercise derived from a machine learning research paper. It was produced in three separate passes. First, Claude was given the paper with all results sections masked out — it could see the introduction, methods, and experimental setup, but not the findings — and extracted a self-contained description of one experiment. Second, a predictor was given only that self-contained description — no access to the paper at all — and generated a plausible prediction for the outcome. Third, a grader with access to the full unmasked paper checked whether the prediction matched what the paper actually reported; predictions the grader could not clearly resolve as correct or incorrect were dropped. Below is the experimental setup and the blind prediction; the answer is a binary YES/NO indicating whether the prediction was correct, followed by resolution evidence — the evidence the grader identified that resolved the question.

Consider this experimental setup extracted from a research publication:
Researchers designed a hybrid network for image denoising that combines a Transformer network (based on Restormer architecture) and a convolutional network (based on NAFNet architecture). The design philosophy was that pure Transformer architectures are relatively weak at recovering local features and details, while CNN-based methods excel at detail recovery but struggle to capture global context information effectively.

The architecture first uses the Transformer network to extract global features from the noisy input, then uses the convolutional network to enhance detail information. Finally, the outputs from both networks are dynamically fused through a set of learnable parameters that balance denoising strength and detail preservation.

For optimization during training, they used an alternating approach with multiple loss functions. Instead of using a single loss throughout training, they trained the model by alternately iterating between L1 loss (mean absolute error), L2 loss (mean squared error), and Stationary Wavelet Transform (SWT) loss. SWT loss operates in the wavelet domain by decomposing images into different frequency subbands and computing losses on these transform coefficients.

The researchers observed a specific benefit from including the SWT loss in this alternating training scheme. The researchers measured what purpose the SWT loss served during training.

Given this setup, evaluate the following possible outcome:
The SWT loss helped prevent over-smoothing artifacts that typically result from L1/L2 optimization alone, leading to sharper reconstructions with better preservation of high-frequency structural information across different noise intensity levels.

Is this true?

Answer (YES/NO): NO